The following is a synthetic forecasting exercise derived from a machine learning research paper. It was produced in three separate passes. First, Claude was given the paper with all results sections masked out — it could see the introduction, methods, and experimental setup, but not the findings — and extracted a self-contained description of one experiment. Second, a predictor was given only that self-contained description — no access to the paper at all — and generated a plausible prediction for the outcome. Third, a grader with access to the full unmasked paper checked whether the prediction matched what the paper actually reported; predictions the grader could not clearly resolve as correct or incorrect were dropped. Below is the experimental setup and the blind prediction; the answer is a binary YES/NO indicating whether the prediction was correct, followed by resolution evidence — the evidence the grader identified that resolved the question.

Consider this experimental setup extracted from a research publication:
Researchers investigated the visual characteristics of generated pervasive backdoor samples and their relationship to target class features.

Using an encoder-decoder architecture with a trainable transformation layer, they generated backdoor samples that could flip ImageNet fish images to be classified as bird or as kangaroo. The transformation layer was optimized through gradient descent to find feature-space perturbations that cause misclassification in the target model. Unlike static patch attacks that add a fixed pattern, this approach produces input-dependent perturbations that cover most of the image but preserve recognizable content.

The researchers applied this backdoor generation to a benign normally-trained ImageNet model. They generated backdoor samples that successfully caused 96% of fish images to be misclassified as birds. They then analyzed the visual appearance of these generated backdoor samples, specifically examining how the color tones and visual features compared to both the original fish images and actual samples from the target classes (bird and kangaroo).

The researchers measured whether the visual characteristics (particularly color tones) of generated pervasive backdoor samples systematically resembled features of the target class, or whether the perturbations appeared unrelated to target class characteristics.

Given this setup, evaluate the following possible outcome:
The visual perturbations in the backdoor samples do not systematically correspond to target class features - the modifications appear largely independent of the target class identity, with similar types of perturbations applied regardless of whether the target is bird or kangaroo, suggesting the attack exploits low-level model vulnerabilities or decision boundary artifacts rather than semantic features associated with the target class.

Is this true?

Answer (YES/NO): NO